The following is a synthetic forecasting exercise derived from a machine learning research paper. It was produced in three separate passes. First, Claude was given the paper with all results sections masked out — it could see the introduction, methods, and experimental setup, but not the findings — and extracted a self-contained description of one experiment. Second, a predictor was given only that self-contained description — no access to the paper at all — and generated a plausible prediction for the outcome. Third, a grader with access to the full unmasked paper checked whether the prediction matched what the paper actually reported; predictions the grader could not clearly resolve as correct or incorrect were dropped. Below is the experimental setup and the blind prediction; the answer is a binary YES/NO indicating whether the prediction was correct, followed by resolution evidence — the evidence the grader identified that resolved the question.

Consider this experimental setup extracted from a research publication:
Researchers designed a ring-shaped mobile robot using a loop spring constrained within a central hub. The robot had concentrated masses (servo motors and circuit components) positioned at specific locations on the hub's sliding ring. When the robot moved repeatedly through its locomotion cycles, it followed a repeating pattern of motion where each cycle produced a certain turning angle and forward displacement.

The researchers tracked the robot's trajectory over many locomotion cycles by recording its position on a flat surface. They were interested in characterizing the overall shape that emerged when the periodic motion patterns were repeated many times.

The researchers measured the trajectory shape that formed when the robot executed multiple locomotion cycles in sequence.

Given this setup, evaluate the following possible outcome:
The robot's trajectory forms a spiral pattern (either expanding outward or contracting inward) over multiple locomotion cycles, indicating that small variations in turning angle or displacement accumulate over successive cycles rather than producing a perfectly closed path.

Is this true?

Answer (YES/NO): NO